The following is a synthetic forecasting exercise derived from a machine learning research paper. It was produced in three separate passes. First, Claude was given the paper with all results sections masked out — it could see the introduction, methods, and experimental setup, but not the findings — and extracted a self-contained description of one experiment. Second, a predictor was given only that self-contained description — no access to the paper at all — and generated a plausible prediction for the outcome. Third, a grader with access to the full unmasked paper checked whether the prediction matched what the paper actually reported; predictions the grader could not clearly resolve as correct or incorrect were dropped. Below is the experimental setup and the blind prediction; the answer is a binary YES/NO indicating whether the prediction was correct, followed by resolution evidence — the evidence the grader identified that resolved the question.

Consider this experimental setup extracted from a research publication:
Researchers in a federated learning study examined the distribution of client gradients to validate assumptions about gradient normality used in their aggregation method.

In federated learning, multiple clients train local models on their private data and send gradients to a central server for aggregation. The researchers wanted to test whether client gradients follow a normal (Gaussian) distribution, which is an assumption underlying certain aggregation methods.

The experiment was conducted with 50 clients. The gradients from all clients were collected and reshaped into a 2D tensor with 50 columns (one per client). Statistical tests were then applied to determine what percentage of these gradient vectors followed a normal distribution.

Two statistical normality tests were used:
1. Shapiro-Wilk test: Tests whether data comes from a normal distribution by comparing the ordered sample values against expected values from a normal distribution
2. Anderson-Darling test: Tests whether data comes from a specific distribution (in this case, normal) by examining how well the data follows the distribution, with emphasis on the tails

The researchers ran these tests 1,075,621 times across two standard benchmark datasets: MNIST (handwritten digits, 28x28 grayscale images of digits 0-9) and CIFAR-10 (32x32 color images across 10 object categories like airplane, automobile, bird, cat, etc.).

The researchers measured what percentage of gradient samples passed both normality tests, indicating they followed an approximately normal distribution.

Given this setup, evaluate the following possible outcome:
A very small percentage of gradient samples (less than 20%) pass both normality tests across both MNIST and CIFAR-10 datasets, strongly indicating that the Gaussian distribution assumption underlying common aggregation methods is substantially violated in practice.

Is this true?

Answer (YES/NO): NO